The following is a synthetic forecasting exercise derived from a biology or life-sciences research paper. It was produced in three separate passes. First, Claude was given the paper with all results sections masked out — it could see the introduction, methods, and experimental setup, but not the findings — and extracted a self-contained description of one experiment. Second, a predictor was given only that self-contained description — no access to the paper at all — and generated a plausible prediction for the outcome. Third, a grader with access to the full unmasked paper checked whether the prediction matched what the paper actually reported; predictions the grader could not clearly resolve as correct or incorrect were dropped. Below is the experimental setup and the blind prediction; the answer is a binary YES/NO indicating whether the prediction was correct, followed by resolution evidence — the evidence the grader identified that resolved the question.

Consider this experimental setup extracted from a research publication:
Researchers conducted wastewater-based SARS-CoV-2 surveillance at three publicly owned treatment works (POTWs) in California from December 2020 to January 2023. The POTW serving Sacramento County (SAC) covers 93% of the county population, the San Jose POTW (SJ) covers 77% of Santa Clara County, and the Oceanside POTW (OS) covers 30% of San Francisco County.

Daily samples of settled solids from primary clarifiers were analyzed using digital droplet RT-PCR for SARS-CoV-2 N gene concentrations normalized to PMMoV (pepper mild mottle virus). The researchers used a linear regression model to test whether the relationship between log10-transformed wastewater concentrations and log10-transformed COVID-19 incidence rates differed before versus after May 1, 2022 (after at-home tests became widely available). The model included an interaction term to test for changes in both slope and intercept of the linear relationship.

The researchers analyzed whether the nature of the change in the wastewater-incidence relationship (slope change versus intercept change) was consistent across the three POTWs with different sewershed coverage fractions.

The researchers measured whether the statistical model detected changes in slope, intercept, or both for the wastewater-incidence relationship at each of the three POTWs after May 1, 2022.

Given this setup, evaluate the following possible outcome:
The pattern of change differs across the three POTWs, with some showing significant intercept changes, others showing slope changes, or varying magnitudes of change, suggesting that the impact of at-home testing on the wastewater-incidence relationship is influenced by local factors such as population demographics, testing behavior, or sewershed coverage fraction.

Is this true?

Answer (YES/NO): YES